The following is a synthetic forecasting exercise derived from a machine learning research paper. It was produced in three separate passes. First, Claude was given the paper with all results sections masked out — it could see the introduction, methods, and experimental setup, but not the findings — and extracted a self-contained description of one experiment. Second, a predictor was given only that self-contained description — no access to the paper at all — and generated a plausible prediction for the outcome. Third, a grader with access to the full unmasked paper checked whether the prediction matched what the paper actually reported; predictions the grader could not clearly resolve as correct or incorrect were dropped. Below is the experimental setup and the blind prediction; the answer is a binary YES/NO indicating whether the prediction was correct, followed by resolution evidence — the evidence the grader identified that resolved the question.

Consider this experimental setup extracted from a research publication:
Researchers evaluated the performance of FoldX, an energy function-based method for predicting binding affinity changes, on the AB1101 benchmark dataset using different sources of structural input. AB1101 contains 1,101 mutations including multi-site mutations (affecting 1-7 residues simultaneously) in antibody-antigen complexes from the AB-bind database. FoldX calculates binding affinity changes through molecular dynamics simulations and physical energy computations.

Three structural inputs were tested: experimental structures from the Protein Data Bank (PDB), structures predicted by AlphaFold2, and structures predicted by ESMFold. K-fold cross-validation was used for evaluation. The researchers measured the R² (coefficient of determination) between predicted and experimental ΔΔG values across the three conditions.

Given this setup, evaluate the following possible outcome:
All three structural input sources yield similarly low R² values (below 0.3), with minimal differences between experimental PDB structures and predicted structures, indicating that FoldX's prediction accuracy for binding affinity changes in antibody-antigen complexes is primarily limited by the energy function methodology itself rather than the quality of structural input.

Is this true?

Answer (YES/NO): NO